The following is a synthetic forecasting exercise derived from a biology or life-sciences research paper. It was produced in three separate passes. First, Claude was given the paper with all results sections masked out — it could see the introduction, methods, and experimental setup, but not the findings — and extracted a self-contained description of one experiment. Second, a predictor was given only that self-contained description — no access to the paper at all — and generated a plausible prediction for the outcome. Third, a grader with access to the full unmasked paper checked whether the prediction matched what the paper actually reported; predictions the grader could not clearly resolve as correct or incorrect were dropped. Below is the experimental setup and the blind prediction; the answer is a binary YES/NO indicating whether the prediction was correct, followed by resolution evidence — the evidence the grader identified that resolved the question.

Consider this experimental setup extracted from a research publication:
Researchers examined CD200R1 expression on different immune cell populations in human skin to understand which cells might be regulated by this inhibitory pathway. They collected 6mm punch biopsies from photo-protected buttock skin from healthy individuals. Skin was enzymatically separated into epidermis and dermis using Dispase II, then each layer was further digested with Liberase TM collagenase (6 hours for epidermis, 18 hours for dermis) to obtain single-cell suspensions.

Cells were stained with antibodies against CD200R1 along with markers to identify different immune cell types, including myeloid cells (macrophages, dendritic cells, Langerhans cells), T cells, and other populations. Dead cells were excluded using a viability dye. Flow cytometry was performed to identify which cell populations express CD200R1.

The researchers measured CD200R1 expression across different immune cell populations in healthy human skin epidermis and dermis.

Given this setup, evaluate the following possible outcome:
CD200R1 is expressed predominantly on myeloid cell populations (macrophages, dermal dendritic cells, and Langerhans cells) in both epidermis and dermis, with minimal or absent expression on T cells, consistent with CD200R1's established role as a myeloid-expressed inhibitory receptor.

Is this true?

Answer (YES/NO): NO